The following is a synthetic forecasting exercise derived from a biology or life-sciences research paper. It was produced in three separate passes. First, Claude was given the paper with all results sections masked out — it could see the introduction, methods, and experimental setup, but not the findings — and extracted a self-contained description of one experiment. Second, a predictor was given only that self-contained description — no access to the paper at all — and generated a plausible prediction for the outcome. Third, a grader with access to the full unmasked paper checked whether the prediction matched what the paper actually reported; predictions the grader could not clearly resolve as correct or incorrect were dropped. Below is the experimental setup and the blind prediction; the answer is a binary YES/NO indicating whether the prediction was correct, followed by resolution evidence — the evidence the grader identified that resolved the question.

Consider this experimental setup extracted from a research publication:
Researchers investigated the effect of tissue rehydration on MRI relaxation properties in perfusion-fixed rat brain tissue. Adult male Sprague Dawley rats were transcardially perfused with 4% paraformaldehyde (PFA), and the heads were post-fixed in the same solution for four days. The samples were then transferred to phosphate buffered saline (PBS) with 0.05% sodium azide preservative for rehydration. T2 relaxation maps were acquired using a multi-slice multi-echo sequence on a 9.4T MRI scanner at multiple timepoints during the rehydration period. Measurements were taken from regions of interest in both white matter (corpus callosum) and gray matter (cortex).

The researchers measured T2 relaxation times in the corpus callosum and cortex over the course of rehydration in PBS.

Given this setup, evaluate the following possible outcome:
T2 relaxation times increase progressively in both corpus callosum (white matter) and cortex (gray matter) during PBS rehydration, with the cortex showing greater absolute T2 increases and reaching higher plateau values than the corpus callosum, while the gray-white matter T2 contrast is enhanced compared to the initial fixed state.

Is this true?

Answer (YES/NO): YES